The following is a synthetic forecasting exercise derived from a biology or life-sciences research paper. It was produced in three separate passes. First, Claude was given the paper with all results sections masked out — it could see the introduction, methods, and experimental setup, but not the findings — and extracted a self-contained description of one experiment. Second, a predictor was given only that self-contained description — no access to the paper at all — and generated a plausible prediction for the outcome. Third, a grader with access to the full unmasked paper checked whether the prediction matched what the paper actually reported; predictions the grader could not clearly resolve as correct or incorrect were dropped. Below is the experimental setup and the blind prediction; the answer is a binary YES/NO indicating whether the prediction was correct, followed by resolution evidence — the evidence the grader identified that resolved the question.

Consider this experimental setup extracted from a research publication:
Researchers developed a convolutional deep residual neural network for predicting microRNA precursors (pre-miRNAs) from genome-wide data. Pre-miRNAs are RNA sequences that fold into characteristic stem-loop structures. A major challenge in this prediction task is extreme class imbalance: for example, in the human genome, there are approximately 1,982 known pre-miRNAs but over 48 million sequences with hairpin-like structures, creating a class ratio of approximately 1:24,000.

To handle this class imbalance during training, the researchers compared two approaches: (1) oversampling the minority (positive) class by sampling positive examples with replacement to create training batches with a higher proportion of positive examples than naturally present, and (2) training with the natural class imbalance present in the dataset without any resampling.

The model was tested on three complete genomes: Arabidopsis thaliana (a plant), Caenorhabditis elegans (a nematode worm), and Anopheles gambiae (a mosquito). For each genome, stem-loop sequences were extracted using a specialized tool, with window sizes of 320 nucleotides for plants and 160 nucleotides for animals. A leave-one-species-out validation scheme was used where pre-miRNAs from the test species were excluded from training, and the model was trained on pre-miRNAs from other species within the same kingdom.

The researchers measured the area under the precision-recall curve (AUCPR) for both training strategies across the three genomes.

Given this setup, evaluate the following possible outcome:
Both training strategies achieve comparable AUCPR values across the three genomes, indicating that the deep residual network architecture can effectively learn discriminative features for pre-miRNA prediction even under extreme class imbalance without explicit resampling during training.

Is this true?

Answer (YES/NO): NO